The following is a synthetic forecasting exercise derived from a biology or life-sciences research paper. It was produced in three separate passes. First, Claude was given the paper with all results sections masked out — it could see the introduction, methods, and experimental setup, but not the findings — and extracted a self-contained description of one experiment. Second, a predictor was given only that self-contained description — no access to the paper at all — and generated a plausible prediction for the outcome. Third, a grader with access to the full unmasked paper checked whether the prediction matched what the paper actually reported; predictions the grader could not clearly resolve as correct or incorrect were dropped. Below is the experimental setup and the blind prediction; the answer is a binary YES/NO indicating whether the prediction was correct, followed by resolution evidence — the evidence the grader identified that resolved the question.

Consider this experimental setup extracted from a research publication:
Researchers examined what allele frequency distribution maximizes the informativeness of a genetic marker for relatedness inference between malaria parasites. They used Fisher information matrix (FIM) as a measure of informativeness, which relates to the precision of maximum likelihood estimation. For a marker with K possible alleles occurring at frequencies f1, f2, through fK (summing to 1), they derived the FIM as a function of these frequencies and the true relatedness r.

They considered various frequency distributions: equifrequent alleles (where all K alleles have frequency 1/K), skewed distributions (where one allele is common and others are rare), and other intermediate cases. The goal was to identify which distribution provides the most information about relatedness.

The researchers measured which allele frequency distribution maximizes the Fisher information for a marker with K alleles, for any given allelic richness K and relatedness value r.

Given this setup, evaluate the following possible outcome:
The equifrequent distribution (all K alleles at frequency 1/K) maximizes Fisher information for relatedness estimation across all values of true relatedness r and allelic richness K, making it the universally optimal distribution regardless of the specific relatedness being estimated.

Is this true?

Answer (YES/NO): YES